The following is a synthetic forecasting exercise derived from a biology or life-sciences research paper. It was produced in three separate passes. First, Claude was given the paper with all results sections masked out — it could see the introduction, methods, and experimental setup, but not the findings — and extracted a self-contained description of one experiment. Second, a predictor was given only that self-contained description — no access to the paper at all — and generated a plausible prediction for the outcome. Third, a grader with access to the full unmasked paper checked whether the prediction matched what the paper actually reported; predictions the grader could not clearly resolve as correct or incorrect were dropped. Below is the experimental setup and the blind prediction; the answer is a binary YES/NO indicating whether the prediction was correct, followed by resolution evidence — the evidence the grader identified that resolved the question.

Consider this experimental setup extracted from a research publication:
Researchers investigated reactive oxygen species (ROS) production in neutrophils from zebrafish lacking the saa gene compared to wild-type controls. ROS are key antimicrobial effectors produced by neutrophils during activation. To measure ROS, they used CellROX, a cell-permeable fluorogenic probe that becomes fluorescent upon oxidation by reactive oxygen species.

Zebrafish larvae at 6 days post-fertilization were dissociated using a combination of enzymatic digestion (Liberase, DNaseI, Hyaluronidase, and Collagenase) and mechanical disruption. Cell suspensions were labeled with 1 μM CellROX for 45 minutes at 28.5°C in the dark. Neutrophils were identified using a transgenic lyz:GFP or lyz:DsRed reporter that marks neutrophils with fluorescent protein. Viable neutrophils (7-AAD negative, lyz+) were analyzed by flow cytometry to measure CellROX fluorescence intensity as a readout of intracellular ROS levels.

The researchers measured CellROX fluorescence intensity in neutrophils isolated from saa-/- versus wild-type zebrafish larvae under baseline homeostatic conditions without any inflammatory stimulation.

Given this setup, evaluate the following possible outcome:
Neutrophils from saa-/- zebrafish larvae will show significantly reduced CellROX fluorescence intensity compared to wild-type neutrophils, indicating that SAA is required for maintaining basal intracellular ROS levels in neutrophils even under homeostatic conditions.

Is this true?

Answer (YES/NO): NO